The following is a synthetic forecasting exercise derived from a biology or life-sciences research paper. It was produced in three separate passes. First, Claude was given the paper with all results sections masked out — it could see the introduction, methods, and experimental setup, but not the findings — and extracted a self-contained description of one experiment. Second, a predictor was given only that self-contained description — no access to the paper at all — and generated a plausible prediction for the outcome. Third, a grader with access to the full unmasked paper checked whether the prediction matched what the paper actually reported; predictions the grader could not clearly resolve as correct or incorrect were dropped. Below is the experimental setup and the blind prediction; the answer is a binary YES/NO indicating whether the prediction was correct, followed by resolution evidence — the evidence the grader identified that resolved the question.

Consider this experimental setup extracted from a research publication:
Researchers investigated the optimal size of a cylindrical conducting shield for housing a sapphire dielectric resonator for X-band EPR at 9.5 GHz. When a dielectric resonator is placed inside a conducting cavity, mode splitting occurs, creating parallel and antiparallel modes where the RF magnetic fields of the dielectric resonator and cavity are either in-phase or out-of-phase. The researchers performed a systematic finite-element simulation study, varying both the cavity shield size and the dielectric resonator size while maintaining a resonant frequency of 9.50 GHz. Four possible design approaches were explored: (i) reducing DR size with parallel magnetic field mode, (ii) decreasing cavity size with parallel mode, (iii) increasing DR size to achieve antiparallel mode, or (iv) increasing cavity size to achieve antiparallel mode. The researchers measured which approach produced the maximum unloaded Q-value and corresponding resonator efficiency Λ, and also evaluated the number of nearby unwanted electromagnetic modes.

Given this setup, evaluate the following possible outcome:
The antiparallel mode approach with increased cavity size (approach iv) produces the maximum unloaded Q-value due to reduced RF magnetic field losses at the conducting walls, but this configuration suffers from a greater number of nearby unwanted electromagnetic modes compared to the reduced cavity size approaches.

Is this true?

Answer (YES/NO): NO